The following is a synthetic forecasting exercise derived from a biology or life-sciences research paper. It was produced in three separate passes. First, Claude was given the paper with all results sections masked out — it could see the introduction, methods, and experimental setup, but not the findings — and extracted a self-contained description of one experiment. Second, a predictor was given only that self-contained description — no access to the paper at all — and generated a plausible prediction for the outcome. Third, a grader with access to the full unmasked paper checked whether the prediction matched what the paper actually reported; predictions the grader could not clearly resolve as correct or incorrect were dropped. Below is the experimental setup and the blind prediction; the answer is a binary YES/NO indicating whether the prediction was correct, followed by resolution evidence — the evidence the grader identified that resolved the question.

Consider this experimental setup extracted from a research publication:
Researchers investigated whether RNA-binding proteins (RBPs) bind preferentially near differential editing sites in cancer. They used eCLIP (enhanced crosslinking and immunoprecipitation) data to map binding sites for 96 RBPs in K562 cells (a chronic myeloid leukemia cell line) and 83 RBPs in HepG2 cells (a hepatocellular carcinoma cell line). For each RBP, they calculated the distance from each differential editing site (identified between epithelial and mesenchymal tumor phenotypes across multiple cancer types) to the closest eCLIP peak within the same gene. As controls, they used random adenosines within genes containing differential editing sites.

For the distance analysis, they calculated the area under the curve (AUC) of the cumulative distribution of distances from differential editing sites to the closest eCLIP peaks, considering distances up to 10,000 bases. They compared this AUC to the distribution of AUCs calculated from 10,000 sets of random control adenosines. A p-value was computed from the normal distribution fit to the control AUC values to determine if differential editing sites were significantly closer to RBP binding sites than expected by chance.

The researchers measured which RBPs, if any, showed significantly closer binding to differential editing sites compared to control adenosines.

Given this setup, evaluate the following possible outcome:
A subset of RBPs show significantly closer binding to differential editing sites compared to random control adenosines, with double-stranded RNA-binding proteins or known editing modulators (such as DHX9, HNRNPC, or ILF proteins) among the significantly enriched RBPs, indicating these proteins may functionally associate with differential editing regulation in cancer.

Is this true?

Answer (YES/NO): YES